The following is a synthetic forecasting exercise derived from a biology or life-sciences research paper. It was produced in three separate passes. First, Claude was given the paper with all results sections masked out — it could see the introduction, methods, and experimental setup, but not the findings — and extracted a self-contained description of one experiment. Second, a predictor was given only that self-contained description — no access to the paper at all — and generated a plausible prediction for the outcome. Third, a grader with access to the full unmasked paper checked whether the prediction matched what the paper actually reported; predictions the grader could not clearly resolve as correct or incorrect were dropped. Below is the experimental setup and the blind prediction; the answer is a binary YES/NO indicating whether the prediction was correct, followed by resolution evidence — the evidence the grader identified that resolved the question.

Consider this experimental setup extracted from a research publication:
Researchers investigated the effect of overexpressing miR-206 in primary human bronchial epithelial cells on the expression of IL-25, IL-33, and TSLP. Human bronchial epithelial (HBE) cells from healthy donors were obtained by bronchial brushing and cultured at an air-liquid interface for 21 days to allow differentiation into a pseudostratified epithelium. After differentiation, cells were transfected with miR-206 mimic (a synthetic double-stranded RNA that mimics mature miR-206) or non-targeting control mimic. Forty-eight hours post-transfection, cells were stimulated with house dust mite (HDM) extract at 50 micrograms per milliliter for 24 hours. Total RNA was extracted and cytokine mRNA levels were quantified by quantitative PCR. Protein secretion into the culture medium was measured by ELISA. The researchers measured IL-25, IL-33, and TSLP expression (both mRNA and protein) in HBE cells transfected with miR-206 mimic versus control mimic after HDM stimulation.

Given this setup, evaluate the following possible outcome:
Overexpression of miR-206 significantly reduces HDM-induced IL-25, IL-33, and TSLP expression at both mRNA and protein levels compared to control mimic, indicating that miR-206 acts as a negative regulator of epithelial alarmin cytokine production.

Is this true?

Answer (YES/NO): NO